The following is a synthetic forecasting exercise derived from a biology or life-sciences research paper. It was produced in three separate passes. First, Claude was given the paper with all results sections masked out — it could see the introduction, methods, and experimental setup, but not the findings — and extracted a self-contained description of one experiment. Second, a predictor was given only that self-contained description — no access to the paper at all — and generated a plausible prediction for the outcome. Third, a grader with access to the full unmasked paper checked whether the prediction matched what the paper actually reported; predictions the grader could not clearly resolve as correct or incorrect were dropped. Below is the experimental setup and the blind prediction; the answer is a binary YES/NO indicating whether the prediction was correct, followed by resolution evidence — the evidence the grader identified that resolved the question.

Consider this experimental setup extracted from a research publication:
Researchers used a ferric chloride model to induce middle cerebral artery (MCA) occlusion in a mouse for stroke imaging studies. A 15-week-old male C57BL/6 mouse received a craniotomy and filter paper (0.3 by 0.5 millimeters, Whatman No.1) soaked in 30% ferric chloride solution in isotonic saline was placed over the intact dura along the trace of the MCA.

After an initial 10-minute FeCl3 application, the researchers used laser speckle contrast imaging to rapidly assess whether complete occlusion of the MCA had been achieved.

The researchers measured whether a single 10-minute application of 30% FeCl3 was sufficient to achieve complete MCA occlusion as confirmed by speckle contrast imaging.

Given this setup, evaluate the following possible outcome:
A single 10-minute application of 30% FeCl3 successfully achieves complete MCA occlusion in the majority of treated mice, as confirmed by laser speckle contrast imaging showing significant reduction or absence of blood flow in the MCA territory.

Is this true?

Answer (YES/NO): NO